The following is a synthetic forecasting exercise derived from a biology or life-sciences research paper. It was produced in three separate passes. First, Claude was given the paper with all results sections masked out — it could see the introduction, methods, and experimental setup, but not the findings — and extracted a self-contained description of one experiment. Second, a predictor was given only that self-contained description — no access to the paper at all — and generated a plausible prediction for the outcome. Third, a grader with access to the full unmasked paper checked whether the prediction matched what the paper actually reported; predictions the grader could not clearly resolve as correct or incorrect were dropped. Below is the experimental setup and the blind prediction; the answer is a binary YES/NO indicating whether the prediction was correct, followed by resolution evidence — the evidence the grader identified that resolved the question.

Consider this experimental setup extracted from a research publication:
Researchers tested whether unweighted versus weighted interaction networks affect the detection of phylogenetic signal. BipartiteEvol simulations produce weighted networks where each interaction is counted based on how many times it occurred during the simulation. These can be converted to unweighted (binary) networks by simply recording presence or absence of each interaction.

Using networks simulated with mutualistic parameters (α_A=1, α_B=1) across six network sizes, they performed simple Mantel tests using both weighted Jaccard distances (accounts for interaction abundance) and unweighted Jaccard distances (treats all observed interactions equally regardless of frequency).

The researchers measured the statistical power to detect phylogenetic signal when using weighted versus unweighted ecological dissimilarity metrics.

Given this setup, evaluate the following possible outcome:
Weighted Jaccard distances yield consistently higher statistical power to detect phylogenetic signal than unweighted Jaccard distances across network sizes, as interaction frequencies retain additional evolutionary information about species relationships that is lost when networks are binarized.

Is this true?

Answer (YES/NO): YES